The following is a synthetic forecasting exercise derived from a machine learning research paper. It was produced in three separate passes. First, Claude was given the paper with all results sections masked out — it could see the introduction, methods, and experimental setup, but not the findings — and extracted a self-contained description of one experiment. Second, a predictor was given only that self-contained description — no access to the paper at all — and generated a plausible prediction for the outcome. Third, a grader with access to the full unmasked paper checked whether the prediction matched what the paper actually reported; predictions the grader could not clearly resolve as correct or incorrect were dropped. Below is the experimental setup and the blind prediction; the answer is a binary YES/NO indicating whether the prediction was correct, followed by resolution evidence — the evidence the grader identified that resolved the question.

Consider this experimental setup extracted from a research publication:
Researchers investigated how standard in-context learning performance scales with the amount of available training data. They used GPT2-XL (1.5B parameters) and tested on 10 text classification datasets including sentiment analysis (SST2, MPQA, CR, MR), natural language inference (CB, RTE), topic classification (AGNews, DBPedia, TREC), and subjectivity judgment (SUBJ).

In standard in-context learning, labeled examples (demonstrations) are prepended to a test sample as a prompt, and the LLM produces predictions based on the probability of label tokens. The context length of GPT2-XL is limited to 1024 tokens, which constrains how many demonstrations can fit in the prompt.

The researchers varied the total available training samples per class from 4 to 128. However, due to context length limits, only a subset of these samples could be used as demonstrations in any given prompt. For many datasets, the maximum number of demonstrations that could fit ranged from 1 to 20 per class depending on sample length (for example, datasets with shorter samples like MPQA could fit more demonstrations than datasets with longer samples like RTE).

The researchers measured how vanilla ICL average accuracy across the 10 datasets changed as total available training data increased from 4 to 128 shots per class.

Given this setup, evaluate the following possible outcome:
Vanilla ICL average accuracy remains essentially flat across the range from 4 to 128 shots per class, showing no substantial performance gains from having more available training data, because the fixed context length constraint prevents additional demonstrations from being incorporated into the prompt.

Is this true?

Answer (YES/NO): NO